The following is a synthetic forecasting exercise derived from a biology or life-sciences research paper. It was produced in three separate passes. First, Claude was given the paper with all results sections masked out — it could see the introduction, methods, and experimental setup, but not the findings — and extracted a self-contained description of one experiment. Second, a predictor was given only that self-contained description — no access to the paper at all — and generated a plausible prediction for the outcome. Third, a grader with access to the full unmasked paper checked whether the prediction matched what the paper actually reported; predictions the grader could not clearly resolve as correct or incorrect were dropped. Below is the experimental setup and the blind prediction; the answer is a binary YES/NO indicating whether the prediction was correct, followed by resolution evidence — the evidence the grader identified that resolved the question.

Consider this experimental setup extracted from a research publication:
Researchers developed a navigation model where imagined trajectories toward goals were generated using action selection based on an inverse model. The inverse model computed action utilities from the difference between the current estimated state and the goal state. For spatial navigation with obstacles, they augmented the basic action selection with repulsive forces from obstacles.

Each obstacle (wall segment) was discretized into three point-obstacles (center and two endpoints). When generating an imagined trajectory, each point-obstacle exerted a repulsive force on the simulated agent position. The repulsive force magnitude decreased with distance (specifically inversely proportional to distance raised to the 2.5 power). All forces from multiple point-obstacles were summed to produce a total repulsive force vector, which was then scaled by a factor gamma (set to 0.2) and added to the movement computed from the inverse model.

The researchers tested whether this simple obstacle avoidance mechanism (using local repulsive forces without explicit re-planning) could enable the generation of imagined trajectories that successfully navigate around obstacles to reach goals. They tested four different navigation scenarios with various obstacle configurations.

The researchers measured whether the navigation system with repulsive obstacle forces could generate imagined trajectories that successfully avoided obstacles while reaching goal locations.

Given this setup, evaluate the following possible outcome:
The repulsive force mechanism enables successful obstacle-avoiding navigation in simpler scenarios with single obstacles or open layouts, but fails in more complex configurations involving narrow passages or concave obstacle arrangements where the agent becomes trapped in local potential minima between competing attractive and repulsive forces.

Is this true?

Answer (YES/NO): NO